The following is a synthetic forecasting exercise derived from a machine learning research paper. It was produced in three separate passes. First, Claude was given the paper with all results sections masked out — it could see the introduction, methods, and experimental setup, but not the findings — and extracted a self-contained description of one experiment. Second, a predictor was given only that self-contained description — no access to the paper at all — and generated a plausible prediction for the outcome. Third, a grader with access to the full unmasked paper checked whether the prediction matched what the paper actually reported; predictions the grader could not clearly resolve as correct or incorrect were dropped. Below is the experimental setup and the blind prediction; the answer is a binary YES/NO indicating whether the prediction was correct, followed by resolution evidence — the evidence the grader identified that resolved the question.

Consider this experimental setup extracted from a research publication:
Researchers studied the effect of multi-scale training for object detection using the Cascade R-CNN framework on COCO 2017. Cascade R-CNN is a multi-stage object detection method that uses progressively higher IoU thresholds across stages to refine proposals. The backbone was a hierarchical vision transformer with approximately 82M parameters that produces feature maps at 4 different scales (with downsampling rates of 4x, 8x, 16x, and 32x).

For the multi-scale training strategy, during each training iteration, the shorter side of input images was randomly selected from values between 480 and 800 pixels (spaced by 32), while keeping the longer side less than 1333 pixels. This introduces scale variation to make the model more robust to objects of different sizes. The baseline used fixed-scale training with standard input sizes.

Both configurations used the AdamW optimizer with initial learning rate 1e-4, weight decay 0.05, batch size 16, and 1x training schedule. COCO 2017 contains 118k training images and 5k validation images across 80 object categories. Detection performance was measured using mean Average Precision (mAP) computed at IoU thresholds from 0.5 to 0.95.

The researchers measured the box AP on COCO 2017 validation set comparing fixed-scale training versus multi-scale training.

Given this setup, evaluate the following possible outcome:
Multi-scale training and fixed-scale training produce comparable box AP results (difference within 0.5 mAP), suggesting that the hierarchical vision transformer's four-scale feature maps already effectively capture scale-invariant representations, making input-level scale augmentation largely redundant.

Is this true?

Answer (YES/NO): NO